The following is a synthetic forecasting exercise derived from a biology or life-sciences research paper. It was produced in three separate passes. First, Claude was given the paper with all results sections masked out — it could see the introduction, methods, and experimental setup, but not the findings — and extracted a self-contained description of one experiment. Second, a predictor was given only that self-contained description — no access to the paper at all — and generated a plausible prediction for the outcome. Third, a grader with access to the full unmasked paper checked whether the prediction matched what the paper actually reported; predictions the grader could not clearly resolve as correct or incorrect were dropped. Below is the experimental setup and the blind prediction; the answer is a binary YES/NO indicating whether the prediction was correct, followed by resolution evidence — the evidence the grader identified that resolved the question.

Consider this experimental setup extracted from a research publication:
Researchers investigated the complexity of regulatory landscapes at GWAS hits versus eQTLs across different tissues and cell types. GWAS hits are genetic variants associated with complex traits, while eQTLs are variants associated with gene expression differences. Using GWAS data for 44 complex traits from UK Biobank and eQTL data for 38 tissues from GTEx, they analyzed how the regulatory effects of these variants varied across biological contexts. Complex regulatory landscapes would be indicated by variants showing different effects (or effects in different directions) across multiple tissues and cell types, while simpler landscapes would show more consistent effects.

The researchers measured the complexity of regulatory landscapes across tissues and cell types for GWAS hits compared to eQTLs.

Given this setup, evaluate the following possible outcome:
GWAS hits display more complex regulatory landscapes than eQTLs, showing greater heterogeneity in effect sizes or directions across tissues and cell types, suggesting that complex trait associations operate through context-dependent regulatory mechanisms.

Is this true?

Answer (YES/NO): NO